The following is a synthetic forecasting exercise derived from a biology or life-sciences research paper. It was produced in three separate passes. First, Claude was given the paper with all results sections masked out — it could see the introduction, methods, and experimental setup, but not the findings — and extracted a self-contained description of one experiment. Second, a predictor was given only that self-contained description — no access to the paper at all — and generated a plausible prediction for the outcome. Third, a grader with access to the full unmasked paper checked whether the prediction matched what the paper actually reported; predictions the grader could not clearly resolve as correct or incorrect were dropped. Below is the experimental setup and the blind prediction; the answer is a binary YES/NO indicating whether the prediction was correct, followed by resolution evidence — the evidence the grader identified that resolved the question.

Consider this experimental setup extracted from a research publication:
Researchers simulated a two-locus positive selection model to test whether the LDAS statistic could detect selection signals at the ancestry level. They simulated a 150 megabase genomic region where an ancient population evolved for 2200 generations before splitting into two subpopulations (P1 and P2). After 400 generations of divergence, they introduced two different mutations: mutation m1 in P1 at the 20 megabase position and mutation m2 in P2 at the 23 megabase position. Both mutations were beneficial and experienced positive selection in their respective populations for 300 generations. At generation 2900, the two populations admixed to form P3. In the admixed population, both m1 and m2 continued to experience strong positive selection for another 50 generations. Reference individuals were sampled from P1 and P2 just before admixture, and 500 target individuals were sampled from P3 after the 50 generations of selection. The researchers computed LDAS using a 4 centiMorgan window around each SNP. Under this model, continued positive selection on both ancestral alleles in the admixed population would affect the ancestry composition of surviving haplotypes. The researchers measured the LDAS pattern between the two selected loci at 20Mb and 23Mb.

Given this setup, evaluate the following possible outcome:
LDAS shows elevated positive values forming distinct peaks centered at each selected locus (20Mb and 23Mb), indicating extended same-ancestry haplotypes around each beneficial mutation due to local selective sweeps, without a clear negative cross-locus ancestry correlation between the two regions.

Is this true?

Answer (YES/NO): NO